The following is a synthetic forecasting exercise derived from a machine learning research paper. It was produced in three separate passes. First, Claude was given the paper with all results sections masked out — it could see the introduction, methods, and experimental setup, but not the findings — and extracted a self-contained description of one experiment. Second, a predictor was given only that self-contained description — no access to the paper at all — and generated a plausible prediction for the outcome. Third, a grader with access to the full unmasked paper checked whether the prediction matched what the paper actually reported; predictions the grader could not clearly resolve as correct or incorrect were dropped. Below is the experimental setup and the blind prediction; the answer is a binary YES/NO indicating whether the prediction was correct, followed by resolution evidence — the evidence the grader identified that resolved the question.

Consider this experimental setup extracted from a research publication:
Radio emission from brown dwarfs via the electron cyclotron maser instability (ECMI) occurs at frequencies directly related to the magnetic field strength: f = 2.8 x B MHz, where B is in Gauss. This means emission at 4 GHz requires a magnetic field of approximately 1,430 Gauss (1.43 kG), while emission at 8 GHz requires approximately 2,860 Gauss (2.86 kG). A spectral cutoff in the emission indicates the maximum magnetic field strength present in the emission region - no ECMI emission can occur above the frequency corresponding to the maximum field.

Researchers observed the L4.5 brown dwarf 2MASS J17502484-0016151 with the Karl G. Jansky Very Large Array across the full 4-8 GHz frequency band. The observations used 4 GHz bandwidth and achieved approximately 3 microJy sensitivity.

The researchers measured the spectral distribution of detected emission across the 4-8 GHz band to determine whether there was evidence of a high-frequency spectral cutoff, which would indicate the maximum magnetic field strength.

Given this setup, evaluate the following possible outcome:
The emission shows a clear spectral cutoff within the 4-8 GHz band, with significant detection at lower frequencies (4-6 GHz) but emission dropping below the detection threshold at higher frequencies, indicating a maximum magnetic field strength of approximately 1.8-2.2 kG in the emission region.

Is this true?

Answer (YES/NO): NO